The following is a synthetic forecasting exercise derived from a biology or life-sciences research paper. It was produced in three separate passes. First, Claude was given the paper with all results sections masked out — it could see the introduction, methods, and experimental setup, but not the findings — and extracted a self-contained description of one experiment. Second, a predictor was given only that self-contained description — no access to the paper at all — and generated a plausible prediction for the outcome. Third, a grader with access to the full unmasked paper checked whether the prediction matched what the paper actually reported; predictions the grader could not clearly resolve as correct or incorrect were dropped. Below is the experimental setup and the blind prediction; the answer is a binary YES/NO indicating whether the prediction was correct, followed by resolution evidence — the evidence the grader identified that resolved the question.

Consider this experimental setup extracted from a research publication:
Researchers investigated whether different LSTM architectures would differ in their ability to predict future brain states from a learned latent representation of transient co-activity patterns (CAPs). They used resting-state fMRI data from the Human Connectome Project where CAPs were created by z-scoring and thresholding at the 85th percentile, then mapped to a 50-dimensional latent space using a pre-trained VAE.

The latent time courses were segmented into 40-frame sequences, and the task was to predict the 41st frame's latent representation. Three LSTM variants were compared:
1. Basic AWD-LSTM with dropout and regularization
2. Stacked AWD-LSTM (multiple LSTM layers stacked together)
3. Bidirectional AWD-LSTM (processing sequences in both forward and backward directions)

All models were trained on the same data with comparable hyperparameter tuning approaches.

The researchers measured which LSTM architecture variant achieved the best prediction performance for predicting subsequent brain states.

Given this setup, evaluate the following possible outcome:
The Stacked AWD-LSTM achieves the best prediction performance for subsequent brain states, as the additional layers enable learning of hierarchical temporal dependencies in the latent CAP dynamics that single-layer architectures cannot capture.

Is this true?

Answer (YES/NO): NO